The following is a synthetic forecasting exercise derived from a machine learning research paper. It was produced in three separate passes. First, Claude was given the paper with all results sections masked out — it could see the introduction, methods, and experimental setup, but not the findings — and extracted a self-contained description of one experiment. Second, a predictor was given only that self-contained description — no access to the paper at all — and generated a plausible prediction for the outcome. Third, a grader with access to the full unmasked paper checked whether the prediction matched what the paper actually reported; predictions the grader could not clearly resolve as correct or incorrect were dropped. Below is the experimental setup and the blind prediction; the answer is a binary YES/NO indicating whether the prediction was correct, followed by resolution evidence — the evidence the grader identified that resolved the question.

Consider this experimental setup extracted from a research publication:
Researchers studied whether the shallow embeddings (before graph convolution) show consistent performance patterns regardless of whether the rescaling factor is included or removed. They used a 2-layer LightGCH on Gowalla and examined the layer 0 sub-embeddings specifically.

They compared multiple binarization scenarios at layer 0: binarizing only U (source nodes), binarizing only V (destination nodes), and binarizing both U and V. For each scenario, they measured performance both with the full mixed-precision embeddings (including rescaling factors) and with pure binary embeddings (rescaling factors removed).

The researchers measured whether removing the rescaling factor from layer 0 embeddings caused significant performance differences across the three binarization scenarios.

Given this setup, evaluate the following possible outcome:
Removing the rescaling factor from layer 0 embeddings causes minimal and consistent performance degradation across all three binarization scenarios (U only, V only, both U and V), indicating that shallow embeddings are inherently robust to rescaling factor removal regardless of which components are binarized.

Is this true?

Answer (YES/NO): YES